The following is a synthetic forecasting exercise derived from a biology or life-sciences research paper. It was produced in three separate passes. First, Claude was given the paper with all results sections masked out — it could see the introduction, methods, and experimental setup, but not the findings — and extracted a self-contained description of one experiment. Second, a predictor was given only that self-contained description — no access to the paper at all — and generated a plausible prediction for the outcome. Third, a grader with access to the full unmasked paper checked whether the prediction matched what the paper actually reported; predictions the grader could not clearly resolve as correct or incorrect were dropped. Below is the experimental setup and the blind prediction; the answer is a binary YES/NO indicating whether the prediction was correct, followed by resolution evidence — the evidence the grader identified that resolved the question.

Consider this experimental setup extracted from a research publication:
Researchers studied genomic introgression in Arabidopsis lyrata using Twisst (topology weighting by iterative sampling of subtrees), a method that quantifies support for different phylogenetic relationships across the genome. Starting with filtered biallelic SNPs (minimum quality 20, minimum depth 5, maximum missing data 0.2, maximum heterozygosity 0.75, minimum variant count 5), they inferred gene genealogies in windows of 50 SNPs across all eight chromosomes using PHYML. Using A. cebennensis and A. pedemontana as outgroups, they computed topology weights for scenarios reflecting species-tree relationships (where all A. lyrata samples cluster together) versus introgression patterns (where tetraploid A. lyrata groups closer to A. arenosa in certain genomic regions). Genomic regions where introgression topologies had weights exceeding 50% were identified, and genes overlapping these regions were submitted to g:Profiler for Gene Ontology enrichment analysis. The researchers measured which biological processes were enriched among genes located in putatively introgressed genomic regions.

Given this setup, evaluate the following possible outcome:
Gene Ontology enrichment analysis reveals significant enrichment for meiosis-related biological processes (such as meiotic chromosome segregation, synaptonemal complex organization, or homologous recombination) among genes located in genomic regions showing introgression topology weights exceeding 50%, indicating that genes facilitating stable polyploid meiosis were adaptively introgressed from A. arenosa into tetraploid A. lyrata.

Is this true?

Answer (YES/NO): YES